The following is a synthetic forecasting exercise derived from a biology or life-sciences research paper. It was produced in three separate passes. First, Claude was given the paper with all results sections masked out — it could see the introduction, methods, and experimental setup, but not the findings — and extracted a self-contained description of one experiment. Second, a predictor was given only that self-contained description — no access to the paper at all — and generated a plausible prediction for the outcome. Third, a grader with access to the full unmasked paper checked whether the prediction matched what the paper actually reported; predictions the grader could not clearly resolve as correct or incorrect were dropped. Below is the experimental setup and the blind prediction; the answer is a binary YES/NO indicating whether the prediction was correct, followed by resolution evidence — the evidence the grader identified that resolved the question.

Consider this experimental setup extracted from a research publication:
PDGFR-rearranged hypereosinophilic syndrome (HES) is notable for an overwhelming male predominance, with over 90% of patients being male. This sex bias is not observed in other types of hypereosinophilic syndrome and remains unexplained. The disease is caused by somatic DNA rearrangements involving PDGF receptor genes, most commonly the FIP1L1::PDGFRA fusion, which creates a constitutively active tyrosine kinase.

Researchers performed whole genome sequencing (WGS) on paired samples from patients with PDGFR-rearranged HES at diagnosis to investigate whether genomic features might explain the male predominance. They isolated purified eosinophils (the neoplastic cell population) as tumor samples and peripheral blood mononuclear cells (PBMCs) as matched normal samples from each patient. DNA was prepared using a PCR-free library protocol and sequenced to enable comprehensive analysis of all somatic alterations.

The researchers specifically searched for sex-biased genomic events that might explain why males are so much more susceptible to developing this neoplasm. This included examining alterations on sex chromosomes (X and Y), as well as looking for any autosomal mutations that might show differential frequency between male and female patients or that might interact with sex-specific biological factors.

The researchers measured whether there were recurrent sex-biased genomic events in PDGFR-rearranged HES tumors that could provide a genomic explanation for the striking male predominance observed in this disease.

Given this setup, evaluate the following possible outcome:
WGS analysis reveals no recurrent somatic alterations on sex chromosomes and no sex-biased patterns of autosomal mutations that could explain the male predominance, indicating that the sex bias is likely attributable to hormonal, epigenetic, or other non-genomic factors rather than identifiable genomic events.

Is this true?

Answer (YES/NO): YES